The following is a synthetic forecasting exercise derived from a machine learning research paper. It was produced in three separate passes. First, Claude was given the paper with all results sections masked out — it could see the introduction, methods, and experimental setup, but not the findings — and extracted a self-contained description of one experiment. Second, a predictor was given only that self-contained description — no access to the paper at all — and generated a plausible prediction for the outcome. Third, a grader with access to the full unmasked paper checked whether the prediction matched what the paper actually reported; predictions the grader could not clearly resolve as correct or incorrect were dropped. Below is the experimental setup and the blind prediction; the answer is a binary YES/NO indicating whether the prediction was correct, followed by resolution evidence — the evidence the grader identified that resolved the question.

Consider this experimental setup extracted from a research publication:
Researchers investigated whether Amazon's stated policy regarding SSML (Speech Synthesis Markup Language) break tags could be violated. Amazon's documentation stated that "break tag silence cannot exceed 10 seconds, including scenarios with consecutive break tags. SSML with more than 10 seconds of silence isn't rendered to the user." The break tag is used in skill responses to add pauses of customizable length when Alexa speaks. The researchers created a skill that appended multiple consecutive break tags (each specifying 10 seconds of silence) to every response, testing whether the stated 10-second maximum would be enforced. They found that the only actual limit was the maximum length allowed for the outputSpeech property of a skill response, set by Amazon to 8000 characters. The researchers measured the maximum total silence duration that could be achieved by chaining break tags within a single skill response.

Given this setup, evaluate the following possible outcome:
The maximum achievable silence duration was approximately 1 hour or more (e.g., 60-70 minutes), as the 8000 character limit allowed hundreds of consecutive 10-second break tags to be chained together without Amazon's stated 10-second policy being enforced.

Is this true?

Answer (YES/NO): YES